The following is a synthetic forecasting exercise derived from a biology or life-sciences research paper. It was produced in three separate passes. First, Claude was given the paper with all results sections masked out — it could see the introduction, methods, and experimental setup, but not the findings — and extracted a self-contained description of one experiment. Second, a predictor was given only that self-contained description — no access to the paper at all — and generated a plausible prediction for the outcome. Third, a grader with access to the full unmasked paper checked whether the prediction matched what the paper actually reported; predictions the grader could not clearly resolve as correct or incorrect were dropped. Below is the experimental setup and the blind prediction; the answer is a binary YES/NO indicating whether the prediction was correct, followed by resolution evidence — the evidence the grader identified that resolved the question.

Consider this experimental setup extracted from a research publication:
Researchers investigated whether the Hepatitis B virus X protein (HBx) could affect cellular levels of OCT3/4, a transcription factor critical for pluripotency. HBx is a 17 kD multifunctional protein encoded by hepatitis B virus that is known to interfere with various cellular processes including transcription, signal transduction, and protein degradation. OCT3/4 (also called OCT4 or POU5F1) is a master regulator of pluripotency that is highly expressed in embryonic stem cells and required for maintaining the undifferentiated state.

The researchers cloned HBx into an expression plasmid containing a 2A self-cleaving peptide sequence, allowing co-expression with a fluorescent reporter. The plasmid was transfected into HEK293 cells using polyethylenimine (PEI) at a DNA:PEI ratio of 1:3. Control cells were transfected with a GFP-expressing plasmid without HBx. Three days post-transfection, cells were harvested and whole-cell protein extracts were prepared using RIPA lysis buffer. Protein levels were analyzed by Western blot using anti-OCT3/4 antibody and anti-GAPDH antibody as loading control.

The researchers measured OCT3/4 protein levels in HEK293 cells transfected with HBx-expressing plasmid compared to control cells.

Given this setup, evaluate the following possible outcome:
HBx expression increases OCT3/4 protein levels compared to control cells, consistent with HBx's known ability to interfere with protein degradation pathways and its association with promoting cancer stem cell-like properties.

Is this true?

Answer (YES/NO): YES